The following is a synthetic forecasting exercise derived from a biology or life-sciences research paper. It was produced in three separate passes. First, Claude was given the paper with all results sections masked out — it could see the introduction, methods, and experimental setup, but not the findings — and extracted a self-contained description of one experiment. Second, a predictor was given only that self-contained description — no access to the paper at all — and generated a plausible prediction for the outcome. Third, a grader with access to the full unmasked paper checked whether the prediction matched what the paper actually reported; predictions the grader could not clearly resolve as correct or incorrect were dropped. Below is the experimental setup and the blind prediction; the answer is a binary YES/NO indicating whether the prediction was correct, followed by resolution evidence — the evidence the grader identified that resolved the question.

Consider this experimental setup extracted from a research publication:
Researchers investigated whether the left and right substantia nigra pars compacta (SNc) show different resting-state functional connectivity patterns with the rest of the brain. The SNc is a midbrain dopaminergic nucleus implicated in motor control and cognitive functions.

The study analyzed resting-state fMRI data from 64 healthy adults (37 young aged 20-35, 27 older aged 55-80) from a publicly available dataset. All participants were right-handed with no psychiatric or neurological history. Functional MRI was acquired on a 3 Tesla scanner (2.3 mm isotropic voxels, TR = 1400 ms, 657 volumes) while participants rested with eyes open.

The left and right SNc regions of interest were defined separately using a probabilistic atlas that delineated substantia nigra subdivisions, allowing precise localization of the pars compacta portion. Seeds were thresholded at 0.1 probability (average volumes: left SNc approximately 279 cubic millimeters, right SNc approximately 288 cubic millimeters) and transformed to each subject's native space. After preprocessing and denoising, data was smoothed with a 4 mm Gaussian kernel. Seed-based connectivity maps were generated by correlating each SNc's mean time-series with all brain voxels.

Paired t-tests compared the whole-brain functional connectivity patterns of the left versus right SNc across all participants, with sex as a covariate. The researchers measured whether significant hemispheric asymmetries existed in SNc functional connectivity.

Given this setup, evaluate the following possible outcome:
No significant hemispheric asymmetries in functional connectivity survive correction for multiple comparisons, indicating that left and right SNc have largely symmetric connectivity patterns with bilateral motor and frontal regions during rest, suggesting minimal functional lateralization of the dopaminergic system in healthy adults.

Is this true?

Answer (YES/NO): NO